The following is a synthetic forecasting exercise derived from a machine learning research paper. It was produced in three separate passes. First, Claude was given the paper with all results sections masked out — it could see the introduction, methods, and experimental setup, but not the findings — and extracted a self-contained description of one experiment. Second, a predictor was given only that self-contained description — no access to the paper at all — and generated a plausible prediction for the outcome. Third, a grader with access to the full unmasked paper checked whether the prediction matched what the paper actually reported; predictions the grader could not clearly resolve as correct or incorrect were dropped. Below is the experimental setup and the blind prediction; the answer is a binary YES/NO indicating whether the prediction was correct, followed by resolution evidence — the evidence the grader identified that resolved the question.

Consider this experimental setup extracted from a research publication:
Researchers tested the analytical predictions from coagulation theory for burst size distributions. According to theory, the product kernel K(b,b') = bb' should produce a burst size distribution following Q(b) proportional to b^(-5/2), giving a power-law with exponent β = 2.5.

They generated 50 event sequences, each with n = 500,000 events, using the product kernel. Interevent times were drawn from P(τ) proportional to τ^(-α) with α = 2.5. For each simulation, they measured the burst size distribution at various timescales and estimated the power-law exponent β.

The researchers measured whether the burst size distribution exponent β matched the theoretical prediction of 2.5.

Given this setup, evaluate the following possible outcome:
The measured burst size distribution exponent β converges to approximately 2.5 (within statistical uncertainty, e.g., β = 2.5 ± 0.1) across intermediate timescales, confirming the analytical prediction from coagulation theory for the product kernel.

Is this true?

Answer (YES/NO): YES